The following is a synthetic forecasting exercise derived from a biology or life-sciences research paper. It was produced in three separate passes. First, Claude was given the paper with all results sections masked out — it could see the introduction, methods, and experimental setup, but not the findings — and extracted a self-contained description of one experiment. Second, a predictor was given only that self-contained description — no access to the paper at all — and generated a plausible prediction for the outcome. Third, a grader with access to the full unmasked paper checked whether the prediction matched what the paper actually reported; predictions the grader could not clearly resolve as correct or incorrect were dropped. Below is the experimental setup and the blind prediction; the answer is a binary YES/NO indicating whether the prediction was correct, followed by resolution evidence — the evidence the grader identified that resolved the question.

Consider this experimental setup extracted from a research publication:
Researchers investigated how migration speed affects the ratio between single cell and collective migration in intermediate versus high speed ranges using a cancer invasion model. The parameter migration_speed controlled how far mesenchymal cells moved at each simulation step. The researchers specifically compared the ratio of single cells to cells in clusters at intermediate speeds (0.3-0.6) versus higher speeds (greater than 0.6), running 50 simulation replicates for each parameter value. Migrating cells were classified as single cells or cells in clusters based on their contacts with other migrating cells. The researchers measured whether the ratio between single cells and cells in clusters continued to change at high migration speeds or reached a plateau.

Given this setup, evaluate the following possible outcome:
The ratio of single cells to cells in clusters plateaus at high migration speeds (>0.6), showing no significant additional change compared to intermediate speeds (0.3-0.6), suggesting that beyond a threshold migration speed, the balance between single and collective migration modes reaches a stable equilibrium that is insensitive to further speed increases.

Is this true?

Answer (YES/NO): YES